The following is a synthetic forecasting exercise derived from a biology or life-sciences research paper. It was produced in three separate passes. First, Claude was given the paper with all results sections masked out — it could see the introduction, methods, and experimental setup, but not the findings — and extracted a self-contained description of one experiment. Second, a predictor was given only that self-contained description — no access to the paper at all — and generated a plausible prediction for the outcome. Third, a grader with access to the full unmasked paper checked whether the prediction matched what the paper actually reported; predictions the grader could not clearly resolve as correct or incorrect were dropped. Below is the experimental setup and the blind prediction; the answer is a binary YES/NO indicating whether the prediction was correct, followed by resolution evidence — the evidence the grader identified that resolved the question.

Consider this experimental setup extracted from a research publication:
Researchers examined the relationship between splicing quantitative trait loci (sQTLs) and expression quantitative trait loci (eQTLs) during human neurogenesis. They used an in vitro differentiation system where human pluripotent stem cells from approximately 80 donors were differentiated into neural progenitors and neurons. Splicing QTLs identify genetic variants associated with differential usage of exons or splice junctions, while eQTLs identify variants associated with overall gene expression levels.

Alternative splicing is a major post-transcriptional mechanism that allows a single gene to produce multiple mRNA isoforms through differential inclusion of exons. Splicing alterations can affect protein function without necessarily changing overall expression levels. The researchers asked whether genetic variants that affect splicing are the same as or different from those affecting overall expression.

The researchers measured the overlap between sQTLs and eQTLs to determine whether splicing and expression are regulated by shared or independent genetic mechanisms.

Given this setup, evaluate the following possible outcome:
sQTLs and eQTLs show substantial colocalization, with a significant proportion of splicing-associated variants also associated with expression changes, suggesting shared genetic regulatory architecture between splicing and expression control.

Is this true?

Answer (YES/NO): NO